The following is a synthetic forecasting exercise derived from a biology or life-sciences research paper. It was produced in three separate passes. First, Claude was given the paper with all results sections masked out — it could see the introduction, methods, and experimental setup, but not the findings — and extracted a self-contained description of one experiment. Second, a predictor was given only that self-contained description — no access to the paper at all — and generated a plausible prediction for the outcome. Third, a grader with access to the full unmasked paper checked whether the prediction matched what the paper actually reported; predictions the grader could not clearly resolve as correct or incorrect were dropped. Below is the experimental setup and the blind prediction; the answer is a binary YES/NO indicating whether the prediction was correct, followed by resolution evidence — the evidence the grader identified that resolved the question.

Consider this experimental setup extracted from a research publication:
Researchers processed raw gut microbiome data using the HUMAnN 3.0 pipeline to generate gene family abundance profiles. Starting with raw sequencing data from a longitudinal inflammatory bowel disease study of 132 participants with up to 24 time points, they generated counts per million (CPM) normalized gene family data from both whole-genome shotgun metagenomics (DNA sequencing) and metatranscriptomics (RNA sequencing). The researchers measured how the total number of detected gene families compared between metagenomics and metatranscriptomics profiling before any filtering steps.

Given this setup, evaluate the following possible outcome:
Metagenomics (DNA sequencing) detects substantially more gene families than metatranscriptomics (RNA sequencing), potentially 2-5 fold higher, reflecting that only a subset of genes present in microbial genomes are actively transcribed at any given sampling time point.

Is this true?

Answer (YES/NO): YES